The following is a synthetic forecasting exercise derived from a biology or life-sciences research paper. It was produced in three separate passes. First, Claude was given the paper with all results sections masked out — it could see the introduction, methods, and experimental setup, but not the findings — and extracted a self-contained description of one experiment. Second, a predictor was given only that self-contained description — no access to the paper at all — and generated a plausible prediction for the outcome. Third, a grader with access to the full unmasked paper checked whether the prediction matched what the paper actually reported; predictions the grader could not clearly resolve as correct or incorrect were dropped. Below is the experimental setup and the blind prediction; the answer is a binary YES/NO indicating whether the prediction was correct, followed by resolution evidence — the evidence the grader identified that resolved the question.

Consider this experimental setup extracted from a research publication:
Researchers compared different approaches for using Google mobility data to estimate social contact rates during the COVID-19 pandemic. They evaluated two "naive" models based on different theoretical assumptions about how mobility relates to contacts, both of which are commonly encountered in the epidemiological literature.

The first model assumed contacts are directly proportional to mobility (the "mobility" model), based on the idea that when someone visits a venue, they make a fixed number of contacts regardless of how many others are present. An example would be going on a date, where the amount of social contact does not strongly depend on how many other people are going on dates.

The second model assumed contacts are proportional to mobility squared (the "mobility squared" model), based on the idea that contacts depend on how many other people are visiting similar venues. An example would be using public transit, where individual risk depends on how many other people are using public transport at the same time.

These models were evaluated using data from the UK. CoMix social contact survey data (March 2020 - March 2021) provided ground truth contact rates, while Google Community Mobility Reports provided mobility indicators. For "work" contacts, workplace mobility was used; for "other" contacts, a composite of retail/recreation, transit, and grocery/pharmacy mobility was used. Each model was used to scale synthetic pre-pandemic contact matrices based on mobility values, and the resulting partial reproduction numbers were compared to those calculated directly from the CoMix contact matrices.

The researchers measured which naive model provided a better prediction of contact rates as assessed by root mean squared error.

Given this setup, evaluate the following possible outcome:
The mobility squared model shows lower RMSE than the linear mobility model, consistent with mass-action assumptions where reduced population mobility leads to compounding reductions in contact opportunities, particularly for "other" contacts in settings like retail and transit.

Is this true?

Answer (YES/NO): YES